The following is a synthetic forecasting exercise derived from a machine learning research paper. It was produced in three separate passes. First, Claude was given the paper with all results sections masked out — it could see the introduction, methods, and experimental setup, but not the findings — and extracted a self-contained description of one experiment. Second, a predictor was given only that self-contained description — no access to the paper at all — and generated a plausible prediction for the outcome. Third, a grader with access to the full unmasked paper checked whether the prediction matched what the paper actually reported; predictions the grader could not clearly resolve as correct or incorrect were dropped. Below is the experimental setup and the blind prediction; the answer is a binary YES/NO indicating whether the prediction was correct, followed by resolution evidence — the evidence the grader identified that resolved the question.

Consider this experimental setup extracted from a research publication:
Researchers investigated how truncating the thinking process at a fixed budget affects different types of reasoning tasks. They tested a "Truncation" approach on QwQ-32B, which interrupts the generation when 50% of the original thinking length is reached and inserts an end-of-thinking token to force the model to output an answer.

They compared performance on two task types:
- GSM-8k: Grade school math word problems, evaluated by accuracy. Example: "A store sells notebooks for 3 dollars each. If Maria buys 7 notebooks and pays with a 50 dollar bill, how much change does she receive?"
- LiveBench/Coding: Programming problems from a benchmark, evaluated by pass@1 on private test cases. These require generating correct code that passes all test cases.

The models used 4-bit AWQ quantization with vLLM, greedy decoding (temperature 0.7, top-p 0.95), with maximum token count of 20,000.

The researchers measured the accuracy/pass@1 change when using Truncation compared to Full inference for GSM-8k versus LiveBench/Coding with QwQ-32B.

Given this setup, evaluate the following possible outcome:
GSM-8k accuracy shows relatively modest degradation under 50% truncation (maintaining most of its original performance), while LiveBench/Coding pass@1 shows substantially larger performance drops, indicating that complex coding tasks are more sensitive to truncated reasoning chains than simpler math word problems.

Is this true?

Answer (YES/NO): YES